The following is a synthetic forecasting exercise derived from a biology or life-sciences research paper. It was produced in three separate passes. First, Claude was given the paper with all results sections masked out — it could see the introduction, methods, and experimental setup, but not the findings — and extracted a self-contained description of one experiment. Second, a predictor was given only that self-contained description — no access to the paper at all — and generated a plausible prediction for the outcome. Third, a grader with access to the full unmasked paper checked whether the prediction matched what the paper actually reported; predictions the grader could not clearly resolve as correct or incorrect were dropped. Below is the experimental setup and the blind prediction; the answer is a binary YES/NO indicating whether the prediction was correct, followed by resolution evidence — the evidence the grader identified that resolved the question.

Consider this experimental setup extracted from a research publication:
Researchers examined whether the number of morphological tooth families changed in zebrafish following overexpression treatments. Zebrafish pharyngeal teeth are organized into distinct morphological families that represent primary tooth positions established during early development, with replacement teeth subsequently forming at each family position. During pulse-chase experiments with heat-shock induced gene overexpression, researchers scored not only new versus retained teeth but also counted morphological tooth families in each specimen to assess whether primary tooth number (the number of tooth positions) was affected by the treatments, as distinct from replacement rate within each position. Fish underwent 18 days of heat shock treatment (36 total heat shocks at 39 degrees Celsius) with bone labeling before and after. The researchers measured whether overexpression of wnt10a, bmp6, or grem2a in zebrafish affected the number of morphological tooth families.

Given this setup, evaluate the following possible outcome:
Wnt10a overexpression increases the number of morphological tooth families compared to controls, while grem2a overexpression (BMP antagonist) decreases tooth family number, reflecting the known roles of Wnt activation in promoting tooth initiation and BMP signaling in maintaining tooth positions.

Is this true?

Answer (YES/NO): NO